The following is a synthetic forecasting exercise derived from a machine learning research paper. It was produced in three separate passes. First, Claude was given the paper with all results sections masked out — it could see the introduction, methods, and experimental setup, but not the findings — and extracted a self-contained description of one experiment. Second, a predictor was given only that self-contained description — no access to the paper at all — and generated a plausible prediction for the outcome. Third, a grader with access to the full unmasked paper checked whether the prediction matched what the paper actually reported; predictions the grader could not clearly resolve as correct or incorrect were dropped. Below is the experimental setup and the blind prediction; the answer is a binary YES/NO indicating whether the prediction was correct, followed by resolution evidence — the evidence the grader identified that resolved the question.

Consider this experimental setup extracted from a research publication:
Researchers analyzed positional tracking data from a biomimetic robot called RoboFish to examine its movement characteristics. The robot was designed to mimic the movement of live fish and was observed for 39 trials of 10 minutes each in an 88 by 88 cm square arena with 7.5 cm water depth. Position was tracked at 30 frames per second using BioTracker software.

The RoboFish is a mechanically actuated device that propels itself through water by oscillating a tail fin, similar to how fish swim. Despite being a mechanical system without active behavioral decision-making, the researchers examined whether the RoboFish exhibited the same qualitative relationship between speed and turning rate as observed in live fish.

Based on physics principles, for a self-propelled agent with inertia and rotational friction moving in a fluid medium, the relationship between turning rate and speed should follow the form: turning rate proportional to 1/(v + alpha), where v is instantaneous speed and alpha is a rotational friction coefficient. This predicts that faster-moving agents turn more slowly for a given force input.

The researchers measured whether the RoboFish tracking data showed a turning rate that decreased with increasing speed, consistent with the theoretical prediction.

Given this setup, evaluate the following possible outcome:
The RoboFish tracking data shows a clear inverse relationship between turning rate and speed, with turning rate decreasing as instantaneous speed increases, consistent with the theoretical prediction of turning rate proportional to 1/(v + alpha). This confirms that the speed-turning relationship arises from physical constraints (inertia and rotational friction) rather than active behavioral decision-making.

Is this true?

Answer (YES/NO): YES